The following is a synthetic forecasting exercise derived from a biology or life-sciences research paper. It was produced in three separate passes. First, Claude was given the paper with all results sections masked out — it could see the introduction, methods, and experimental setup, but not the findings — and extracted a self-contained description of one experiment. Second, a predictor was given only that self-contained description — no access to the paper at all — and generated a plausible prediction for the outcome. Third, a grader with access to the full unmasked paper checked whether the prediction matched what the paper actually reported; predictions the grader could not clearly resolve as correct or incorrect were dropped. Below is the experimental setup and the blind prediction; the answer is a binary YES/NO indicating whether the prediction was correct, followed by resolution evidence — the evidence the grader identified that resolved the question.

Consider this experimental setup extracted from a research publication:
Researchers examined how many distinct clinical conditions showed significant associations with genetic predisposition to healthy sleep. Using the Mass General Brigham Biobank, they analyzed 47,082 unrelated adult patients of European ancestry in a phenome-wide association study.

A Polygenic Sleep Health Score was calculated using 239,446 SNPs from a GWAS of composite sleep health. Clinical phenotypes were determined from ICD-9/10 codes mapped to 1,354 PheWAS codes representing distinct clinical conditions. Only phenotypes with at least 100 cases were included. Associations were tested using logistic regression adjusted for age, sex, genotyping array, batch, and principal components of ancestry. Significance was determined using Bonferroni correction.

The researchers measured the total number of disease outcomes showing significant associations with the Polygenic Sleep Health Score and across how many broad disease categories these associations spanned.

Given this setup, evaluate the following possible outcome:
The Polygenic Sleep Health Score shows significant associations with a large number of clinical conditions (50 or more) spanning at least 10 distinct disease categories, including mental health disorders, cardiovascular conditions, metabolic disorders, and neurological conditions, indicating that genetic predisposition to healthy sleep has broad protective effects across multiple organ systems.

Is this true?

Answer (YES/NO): NO